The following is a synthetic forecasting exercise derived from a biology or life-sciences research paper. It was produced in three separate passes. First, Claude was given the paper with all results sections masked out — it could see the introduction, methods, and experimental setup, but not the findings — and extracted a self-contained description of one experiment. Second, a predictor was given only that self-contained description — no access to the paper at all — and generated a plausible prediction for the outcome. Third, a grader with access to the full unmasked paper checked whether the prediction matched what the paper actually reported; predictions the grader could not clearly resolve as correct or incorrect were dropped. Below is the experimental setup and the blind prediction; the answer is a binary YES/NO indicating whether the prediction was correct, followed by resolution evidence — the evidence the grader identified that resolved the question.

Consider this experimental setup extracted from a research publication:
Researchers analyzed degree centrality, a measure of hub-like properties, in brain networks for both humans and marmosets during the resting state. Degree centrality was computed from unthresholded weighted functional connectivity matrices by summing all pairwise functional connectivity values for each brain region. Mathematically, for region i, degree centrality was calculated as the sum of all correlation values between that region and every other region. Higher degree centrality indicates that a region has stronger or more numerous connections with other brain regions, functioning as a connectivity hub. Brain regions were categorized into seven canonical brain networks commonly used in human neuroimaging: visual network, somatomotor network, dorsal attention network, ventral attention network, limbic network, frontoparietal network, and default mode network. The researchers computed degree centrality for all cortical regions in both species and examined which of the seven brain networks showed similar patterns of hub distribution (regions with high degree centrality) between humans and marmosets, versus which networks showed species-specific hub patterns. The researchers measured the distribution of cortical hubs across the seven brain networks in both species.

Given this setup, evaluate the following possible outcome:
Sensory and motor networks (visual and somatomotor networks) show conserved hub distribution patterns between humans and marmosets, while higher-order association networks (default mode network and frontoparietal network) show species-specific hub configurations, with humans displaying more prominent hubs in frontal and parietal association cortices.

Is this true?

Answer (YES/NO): NO